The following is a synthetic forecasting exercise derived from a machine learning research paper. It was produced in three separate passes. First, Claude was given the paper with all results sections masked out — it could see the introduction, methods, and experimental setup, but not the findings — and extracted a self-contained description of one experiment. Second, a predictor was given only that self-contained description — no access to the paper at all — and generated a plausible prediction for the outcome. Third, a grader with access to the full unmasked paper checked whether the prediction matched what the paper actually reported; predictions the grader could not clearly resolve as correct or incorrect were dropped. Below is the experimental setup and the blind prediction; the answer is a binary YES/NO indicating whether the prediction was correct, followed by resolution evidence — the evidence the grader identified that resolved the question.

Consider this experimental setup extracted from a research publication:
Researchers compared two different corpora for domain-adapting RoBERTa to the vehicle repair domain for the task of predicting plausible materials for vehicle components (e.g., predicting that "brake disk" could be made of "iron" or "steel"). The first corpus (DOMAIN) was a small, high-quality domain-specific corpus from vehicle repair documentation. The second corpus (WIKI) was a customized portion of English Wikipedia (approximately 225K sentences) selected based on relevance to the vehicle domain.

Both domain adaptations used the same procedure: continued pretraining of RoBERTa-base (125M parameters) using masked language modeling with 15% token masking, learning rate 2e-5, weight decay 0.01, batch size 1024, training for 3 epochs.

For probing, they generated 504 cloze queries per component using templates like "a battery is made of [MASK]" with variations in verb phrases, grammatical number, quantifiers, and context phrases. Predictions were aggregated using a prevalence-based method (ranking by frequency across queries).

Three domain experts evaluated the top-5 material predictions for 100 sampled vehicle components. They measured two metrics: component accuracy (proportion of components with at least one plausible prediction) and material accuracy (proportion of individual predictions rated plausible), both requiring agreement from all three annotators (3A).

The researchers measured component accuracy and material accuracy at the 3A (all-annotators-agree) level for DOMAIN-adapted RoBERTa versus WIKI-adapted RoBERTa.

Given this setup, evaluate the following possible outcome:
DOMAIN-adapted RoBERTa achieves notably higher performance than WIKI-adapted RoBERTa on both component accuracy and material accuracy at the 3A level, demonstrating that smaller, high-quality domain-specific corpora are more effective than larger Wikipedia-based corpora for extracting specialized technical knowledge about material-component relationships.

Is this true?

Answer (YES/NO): NO